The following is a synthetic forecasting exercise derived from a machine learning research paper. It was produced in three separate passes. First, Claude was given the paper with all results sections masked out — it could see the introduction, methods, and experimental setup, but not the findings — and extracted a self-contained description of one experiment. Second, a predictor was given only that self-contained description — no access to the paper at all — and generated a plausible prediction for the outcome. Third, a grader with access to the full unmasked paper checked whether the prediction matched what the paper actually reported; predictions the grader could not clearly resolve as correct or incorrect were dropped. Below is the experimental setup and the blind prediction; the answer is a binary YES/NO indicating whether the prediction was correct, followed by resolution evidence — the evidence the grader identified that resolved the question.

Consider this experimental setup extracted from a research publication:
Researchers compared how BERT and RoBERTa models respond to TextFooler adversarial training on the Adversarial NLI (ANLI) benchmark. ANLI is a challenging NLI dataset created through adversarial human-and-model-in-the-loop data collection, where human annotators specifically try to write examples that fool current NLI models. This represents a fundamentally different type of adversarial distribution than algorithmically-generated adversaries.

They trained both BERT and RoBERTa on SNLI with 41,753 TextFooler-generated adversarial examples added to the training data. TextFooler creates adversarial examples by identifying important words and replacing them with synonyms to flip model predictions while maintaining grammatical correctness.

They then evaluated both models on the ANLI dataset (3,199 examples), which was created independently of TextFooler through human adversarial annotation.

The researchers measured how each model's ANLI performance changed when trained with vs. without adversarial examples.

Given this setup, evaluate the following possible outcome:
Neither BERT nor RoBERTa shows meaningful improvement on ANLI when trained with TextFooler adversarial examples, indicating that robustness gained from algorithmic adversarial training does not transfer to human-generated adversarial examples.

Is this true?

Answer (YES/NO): YES